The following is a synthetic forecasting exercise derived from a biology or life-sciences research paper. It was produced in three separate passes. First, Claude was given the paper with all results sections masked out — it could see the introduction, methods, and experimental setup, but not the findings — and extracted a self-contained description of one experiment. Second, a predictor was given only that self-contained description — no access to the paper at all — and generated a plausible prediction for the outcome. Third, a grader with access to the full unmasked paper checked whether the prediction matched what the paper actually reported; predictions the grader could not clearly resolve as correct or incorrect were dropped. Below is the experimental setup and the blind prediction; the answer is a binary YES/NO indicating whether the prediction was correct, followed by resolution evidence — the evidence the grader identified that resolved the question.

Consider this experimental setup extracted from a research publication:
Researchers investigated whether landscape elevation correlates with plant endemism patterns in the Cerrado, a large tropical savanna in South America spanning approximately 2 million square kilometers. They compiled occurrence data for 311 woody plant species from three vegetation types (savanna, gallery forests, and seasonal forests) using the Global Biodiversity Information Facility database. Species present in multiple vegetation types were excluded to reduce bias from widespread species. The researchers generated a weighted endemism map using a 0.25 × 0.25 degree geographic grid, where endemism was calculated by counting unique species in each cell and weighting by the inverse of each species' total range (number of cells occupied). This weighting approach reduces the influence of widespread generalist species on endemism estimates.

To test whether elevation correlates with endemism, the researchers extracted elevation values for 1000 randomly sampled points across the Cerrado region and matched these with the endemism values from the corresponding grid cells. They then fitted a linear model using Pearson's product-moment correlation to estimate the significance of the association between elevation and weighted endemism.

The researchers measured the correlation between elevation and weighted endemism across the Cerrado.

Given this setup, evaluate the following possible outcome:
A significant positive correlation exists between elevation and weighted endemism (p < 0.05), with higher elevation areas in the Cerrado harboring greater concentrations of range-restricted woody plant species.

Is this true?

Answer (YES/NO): YES